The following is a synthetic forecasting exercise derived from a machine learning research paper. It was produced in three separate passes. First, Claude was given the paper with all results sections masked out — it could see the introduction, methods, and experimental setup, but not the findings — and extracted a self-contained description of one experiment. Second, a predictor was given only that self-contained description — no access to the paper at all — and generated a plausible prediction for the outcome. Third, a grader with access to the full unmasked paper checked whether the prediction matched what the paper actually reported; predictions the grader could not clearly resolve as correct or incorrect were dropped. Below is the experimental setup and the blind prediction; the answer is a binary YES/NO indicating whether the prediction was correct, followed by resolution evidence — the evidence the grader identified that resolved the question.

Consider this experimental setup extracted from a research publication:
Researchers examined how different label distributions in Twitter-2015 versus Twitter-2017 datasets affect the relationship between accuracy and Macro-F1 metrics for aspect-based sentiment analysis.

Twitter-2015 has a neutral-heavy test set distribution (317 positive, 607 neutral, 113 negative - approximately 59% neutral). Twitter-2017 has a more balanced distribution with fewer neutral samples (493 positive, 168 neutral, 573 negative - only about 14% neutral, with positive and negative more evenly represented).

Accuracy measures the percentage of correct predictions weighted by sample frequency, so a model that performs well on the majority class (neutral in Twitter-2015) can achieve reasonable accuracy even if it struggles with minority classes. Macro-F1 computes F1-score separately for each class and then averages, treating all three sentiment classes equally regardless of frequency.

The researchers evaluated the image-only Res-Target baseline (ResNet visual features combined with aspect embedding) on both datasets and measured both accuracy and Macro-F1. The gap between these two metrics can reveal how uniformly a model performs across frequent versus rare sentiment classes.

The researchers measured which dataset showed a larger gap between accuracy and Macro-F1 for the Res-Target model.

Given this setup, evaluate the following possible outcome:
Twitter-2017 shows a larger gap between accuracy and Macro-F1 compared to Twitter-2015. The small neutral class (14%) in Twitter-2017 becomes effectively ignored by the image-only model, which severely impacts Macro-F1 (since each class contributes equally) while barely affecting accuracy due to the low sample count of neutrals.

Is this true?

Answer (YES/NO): NO